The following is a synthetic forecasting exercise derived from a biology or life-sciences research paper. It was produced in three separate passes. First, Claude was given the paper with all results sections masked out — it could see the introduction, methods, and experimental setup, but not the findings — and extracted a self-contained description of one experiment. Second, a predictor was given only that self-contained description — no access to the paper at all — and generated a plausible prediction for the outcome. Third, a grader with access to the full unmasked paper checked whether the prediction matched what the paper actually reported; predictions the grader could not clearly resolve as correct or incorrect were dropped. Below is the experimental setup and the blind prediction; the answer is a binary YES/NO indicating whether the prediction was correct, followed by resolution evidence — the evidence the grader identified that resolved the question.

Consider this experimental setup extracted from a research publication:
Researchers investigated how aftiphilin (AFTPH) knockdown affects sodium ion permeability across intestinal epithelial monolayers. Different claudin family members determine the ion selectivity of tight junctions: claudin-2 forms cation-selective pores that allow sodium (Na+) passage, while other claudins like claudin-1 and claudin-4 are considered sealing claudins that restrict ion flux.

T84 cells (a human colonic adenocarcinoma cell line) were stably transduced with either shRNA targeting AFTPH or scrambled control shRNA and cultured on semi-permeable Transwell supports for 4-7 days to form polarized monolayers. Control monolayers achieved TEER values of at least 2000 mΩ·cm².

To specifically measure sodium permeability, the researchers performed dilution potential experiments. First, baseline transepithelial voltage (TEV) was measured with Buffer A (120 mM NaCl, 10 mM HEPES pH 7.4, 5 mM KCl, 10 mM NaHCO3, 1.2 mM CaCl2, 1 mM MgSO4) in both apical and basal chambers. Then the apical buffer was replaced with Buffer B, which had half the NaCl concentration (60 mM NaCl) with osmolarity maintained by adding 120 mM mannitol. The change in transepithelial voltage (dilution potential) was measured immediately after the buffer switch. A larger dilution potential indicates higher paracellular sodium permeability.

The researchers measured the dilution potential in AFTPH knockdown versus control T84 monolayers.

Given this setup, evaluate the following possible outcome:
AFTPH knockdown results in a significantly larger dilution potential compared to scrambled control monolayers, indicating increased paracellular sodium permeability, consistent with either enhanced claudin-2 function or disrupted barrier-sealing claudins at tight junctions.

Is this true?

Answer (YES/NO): NO